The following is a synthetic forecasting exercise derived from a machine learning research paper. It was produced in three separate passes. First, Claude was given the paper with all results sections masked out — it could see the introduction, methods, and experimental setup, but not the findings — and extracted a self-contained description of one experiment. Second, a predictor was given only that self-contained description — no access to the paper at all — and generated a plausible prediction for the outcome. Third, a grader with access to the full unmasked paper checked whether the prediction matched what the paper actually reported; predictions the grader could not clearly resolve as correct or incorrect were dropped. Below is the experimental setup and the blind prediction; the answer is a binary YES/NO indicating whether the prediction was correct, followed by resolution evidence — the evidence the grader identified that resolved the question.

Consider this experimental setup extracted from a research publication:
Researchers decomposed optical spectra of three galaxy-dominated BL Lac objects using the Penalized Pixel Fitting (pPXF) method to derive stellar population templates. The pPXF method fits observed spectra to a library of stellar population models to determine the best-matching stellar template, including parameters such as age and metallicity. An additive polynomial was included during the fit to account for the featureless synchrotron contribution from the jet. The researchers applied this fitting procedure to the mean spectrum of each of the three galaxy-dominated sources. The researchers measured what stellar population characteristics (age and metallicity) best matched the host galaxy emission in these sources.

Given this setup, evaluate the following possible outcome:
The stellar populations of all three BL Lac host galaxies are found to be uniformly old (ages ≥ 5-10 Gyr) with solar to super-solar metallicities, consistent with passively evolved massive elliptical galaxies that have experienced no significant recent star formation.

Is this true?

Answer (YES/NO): YES